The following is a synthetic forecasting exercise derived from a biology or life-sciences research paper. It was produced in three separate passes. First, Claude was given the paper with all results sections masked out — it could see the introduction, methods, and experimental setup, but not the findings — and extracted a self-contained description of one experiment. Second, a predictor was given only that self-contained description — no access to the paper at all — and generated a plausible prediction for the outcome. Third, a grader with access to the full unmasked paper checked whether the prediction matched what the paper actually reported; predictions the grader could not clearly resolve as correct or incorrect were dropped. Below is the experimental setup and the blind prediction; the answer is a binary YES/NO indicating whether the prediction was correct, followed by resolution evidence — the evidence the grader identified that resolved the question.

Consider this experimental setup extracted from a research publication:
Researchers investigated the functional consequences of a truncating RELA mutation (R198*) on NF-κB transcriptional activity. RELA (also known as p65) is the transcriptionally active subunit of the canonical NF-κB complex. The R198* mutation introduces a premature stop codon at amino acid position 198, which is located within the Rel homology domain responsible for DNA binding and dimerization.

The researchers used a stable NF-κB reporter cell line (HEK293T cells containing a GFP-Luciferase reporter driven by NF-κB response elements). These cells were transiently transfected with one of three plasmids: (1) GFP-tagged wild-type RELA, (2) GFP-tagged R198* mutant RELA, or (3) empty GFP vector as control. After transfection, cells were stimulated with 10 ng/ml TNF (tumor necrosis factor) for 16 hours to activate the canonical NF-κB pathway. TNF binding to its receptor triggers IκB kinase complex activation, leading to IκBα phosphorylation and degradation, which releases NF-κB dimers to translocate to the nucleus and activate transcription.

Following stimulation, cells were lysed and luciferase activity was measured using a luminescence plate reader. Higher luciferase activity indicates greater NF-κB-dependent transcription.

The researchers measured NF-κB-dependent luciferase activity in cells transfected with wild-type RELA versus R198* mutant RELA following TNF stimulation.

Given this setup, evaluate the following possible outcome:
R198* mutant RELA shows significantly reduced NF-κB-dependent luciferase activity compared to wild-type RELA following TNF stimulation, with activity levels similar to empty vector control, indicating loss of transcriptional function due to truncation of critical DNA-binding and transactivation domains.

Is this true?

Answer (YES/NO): YES